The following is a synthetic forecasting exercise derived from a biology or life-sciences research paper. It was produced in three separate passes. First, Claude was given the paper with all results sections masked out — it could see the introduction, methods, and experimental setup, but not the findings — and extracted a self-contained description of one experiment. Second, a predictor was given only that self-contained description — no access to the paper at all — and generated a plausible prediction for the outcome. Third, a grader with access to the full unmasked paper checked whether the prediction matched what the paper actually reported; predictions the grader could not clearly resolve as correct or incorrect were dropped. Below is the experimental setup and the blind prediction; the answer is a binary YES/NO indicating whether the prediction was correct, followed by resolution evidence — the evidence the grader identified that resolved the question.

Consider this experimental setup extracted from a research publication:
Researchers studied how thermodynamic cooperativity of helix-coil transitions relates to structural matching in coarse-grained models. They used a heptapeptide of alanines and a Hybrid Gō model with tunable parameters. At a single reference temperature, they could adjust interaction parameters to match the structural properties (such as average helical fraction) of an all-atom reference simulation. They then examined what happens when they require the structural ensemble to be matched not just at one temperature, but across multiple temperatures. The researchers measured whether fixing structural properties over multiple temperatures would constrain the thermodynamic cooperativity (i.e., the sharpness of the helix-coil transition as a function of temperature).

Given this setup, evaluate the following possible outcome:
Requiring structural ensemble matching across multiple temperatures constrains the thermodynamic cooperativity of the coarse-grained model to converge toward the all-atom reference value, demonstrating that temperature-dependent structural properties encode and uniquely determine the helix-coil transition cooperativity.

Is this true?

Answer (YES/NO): YES